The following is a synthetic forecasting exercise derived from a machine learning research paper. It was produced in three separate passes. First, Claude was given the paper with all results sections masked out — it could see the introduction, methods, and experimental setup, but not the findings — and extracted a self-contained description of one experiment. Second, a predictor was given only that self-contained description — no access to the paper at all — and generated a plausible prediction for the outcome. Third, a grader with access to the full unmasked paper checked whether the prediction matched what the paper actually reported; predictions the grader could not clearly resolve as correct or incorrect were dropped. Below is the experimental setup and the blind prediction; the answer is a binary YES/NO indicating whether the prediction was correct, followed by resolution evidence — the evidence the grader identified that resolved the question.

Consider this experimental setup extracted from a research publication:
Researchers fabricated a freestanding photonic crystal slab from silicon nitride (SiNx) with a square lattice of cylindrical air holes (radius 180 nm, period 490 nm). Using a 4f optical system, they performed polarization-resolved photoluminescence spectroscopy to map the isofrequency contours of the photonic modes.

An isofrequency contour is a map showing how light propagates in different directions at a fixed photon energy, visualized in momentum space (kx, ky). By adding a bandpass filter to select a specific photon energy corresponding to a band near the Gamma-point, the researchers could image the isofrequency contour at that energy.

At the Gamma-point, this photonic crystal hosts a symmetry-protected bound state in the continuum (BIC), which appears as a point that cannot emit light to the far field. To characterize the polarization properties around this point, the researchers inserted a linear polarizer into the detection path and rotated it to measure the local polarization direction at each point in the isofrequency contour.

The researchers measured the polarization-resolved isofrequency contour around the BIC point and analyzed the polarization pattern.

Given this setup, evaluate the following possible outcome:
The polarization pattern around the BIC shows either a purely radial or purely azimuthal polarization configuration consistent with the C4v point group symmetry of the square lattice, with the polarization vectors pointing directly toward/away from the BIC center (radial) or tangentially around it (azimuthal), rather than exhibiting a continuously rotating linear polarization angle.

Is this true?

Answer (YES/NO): NO